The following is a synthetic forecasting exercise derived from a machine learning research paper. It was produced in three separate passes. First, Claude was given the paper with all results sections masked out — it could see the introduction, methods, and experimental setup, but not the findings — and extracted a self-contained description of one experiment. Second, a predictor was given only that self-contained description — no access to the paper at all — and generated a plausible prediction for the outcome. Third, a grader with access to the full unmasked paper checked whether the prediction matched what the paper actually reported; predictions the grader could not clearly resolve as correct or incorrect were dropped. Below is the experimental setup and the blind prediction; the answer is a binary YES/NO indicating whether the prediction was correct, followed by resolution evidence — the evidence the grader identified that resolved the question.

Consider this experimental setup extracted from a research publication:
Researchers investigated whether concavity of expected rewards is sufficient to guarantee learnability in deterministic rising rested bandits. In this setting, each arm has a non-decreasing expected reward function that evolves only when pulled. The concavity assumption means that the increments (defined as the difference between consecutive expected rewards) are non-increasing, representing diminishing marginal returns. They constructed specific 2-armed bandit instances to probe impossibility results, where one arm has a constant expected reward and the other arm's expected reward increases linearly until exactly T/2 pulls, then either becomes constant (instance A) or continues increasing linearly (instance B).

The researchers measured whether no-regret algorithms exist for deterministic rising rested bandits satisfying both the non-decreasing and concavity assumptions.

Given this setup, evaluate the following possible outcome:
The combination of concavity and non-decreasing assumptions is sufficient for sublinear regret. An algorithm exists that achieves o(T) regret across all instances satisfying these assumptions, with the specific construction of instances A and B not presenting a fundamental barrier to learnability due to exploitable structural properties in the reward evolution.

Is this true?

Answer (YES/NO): NO